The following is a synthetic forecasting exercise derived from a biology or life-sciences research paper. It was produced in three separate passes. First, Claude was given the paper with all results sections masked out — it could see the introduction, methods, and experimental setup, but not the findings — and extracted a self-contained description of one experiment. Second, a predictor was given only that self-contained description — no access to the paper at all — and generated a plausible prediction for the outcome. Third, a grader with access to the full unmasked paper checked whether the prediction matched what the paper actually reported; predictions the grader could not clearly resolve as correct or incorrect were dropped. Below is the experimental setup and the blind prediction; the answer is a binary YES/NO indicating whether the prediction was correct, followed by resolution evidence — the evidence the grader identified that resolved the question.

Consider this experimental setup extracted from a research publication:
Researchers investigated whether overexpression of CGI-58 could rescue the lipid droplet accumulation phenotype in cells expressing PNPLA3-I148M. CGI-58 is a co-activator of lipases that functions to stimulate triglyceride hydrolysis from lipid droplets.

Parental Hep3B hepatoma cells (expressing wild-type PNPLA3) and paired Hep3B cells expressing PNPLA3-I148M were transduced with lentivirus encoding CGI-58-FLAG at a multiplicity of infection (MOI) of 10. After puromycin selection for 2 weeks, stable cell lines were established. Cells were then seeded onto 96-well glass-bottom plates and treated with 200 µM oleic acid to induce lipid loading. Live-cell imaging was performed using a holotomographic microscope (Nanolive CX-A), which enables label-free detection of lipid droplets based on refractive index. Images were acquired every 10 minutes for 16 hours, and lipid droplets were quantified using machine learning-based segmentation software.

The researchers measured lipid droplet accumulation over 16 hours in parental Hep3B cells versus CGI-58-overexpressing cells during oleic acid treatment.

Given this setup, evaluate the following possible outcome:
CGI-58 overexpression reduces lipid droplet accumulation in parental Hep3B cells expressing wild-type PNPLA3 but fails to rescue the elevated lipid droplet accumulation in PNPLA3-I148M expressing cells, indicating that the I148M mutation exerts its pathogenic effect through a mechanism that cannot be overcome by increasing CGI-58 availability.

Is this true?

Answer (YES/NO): NO